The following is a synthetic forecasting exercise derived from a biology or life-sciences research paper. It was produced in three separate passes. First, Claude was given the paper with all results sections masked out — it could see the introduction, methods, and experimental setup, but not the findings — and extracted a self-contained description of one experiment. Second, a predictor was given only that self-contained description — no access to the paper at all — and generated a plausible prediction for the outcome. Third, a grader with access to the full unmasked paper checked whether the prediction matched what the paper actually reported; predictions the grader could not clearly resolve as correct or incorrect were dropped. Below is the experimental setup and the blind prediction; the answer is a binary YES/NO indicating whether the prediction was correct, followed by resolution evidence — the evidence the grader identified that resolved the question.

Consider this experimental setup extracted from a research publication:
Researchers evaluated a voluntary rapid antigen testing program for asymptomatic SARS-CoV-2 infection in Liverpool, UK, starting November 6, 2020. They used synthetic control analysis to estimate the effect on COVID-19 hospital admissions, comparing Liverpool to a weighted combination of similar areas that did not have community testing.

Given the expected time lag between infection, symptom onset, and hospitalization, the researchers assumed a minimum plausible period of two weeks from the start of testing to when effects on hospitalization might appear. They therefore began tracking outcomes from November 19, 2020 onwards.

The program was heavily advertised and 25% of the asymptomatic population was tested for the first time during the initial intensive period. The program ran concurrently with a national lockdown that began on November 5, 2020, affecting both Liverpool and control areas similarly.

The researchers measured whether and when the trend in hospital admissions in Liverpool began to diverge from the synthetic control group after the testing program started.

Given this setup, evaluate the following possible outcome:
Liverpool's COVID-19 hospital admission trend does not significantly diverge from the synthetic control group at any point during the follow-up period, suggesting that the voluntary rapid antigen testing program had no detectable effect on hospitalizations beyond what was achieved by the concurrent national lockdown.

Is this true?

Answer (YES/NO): NO